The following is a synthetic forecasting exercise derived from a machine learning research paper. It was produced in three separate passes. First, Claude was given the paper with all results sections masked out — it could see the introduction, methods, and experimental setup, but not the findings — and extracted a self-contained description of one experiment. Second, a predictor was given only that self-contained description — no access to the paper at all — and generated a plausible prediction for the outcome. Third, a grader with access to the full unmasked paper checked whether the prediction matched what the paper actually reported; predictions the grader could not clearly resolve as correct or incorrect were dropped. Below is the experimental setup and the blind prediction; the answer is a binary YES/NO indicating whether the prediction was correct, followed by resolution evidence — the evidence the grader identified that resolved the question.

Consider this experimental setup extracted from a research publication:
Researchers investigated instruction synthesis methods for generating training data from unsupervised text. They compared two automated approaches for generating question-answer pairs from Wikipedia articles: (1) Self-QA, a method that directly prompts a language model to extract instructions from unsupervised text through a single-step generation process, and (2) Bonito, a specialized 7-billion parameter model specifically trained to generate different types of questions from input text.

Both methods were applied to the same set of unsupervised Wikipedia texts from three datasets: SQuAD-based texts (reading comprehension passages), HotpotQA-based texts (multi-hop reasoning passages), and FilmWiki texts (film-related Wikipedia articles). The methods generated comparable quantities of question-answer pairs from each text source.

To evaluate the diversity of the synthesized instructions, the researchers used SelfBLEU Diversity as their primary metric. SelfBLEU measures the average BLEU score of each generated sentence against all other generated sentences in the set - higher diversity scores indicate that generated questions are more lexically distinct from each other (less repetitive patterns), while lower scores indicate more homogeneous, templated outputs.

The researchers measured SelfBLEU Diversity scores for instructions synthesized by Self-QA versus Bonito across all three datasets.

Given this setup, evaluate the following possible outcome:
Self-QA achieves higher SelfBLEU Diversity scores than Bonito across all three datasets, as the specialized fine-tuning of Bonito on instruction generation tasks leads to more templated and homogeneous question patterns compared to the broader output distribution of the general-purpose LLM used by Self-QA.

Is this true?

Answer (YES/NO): YES